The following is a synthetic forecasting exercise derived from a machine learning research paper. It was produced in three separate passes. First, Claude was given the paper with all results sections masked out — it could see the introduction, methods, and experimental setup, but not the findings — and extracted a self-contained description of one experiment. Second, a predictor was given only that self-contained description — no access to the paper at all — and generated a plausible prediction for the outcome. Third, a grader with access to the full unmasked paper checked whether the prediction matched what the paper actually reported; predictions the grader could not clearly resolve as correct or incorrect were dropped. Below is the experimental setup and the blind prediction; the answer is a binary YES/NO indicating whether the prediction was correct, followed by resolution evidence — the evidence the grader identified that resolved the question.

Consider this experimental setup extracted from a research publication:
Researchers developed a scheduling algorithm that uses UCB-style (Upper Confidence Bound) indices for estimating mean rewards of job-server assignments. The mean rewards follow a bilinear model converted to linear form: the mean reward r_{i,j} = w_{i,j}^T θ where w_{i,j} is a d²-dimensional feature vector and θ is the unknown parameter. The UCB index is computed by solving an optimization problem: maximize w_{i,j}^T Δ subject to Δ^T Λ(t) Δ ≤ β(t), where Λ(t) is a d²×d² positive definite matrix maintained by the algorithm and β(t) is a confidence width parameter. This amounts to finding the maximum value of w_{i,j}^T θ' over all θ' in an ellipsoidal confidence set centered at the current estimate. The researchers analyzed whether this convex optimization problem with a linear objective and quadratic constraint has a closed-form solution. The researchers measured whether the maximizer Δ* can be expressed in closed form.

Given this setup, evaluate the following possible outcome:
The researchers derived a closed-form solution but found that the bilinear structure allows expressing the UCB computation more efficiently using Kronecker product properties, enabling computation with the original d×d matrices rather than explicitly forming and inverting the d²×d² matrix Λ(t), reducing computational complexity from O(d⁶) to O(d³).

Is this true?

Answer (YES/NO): NO